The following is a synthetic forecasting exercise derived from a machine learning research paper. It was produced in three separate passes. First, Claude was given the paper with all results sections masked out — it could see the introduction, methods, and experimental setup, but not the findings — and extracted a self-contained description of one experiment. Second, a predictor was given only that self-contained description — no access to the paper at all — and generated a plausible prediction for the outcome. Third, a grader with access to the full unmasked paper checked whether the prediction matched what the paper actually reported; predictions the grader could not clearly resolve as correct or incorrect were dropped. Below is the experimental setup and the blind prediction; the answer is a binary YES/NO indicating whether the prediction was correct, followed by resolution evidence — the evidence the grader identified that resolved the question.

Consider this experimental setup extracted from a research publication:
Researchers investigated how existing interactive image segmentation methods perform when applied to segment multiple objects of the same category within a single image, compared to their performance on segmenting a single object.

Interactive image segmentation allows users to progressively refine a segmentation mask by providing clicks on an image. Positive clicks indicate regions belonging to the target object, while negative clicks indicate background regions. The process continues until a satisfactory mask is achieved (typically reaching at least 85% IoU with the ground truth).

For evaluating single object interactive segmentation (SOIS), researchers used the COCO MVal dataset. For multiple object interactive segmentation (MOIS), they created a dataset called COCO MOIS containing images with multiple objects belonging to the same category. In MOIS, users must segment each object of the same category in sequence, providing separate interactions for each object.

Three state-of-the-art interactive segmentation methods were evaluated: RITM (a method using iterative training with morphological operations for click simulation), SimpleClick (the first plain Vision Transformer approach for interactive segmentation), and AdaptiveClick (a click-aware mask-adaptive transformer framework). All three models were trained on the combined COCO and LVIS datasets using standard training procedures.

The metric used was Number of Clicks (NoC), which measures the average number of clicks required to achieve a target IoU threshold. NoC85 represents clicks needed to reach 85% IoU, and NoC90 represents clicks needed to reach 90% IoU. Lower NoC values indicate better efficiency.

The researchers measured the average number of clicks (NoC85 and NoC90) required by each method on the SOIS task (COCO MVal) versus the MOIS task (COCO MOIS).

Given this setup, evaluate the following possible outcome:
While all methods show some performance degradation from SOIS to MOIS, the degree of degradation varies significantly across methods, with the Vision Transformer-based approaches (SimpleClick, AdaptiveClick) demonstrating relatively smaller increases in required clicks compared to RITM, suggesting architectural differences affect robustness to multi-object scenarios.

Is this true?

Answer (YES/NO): NO